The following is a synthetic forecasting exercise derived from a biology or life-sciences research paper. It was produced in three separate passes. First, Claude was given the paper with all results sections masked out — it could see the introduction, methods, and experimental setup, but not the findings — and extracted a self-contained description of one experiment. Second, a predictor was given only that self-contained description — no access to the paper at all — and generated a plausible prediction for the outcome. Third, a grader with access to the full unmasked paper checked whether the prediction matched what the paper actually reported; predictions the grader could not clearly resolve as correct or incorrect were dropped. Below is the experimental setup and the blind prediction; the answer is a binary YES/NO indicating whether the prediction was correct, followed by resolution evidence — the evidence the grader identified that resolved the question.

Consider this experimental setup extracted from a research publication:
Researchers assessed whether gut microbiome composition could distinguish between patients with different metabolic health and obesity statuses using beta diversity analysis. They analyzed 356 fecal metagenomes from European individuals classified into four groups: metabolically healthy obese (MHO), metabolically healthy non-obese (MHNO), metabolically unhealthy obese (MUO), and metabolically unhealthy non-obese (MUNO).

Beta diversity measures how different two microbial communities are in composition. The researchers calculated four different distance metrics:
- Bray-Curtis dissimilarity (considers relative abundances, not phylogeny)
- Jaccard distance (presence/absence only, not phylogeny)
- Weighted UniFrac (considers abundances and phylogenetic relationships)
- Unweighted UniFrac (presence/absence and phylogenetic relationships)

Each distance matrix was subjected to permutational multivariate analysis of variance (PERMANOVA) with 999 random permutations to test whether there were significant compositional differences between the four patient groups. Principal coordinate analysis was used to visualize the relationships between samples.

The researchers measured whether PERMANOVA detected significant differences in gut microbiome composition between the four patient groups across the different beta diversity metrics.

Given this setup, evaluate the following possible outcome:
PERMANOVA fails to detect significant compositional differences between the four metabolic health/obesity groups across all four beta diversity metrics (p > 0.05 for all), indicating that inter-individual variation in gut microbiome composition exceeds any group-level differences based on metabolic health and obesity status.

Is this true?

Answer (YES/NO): NO